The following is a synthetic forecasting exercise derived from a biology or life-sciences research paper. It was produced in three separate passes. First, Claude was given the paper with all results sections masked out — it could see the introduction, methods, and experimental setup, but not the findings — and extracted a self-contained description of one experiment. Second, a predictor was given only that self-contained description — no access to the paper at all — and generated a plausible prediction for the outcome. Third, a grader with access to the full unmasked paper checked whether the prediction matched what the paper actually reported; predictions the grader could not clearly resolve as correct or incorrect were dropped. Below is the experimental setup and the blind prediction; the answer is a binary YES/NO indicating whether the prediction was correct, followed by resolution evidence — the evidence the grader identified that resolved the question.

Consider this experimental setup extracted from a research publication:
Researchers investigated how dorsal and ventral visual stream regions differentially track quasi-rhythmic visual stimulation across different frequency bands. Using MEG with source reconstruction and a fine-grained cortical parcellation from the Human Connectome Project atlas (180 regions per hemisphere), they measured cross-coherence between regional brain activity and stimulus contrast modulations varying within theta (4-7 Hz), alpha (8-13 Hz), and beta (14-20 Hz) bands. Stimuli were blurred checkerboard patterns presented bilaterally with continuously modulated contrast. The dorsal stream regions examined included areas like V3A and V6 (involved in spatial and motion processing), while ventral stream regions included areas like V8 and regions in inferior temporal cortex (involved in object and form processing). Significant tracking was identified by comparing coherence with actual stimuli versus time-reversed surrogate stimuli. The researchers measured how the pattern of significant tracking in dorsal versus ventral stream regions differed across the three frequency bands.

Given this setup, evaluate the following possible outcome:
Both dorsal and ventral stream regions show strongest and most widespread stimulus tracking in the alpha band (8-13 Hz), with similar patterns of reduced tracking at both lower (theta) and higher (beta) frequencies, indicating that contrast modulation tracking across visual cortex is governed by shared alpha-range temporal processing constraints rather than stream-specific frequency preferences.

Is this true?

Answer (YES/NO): NO